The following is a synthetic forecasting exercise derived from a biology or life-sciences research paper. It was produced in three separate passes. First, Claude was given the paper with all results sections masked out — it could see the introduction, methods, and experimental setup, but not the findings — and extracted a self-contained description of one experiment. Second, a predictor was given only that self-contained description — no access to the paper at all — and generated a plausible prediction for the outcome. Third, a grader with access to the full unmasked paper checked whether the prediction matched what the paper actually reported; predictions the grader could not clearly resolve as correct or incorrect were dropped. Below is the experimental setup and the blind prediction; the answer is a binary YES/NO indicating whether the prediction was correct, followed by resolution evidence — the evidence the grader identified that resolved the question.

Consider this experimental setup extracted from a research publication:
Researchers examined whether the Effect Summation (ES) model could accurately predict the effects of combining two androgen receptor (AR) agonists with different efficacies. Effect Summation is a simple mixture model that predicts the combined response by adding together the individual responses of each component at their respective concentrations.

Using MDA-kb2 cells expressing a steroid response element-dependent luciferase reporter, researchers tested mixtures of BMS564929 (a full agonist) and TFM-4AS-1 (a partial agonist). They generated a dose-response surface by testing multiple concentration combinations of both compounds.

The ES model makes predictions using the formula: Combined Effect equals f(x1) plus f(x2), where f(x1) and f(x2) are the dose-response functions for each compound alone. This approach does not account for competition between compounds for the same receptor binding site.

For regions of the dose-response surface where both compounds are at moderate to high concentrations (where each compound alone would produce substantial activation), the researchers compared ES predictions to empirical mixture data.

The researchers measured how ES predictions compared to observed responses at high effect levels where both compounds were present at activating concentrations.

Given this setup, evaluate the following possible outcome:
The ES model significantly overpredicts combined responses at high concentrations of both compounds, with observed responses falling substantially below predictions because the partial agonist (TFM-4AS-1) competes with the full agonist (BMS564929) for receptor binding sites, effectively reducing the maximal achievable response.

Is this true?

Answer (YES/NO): YES